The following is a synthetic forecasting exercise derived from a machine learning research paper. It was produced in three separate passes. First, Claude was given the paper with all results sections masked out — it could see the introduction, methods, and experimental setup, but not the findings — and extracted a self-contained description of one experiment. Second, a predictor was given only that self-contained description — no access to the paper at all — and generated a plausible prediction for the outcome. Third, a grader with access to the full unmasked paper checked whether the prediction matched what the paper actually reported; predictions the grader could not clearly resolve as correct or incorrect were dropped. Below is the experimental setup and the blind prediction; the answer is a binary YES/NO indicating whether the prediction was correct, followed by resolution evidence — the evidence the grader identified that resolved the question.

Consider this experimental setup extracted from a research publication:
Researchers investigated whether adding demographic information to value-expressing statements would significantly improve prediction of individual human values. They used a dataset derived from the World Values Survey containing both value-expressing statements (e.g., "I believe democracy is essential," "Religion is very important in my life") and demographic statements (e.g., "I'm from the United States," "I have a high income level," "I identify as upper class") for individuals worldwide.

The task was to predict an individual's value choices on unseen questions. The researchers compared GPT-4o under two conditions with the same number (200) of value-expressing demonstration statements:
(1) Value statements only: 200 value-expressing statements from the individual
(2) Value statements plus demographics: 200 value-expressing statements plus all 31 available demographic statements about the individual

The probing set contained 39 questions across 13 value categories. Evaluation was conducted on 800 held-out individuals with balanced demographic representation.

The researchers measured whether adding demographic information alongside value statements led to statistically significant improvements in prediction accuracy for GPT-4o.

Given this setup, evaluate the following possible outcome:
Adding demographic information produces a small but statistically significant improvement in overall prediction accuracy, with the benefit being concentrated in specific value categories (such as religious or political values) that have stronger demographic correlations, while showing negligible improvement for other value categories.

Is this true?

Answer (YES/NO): NO